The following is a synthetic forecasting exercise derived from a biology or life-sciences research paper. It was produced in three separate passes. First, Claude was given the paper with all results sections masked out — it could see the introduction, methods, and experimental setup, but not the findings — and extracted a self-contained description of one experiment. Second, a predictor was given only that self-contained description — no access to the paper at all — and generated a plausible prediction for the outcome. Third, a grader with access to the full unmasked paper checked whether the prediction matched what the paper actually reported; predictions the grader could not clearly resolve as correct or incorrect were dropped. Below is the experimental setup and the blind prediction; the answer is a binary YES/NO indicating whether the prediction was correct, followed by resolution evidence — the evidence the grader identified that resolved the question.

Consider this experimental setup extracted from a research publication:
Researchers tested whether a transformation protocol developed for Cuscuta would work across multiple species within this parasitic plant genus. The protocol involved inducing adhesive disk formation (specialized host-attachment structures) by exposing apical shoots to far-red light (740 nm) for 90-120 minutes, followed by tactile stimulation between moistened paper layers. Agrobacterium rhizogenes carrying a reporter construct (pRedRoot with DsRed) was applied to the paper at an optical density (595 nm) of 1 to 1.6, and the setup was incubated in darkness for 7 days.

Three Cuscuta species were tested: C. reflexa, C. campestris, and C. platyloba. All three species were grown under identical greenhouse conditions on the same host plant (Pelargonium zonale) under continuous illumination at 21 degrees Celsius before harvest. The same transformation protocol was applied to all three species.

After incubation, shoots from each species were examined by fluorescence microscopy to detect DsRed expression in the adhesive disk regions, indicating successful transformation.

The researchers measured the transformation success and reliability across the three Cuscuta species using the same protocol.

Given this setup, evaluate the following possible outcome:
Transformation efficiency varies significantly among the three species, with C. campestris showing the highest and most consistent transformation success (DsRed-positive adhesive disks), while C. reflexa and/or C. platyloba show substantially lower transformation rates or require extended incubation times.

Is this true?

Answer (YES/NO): NO